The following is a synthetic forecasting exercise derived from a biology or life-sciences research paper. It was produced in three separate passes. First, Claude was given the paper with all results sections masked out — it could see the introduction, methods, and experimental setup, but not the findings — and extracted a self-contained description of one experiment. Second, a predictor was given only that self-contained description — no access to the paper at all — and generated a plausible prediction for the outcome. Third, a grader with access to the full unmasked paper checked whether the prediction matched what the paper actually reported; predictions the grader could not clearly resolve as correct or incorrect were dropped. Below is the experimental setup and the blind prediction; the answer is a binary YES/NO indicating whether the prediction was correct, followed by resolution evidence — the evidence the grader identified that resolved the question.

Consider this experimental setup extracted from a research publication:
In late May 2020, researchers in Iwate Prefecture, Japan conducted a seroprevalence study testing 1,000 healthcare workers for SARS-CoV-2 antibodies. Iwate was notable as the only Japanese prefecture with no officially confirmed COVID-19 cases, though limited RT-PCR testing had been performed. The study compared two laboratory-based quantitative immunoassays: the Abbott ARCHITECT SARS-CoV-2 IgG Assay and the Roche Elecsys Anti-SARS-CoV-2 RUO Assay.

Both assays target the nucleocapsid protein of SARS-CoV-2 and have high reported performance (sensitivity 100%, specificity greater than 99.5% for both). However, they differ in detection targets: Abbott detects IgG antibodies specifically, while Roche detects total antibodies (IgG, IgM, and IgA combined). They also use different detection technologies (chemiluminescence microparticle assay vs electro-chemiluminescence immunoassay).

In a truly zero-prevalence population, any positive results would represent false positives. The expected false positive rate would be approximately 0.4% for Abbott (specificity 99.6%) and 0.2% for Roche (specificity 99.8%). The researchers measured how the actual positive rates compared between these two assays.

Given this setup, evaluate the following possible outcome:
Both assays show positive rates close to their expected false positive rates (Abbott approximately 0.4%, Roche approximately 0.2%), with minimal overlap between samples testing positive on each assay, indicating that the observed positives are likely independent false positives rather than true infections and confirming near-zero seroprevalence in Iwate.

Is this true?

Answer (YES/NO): NO